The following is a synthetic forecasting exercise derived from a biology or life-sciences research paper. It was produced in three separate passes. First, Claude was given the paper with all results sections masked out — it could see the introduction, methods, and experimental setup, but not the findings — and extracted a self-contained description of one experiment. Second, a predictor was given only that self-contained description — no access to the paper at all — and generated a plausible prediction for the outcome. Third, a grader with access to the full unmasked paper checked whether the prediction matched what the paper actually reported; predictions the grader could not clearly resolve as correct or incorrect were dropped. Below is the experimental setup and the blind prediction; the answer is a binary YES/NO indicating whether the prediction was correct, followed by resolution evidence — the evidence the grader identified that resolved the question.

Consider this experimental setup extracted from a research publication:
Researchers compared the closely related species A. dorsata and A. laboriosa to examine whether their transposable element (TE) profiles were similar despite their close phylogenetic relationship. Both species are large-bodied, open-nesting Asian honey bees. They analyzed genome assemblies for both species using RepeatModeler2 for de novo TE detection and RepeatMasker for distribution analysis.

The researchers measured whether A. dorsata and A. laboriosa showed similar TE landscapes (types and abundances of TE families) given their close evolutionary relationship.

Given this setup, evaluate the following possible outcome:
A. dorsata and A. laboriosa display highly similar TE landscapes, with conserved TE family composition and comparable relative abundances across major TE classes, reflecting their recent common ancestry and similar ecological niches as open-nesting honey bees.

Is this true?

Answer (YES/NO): NO